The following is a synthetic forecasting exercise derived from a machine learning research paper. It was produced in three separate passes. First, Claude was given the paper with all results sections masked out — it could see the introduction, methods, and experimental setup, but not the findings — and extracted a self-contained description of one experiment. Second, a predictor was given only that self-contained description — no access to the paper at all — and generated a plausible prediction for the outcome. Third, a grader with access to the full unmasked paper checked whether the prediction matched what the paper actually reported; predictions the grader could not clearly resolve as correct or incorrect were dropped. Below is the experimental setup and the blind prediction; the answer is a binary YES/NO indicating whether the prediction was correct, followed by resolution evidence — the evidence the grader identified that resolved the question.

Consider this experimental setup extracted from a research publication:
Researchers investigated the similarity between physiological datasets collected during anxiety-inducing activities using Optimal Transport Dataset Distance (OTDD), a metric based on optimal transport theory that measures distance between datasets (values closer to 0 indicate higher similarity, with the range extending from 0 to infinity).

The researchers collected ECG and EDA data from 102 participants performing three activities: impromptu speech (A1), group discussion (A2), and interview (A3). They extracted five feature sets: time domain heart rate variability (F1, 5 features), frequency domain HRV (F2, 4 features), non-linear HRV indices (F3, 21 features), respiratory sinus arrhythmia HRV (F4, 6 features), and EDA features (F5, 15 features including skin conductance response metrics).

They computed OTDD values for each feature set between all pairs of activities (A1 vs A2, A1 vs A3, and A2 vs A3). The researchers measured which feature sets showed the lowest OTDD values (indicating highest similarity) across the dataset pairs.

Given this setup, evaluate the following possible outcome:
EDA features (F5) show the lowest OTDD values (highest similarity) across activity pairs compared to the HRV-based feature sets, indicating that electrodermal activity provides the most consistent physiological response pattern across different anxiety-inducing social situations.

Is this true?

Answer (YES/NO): NO